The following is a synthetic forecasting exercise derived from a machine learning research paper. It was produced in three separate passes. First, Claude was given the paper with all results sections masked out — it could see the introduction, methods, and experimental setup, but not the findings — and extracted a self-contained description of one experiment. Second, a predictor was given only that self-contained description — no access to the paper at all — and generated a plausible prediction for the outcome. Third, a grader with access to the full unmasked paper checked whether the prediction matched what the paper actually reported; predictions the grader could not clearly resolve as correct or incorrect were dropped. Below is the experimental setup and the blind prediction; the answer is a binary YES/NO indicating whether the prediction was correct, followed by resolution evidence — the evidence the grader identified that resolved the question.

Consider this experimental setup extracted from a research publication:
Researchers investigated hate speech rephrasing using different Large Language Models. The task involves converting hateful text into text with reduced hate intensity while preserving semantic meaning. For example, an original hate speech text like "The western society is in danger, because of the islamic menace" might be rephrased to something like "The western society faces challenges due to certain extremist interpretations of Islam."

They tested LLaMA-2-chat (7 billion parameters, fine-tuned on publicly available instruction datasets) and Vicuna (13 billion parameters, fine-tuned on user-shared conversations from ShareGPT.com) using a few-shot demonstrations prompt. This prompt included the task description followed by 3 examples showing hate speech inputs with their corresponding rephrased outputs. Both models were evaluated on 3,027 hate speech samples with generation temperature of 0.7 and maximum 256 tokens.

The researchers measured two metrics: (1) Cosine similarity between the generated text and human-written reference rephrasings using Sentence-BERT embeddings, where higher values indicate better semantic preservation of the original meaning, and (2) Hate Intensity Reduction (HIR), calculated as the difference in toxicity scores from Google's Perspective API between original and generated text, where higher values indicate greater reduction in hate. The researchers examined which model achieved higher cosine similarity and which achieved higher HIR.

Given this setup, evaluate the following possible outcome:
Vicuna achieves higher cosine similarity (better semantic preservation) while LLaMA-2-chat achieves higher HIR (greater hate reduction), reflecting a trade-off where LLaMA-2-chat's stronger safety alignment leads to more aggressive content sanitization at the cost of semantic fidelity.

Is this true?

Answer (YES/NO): YES